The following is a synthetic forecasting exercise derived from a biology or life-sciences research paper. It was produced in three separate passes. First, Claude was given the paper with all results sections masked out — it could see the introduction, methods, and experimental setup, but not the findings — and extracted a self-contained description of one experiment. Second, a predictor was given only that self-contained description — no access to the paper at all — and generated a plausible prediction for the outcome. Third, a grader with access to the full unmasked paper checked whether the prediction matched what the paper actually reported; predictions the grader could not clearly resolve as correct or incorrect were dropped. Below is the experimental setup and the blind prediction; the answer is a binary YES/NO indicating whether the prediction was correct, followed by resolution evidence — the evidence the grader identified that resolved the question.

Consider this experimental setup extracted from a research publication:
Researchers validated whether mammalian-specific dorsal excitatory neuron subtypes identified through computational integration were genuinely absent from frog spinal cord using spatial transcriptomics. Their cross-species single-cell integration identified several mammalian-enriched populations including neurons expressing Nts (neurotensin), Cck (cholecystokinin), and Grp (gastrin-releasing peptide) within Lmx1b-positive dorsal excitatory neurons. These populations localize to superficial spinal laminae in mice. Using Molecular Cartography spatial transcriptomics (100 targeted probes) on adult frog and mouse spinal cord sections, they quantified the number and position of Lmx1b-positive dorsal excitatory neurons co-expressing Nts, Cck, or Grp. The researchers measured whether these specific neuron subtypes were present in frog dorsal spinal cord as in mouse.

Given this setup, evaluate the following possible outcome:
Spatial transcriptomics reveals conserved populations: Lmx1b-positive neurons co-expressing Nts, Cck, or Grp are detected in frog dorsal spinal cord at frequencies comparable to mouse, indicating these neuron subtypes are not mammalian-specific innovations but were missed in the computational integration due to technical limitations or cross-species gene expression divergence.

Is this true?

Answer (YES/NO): NO